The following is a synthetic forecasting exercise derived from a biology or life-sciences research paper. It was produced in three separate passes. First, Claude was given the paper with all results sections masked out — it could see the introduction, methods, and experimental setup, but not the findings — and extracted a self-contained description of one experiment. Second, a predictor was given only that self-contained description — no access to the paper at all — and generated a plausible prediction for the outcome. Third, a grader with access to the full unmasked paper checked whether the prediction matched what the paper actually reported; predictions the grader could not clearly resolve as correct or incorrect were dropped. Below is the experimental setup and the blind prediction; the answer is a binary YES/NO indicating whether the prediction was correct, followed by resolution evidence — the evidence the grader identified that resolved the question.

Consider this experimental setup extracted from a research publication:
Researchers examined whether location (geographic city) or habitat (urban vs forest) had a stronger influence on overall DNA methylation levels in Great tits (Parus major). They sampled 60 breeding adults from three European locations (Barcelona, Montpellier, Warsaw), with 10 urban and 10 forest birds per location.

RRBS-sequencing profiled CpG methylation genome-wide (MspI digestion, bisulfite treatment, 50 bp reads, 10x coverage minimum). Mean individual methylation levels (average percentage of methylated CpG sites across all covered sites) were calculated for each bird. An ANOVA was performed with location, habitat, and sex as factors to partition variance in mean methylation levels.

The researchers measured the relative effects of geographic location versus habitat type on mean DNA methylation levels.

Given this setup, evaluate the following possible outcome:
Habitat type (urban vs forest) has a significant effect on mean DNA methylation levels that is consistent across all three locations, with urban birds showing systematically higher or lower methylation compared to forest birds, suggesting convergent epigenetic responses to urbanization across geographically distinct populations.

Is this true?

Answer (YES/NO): NO